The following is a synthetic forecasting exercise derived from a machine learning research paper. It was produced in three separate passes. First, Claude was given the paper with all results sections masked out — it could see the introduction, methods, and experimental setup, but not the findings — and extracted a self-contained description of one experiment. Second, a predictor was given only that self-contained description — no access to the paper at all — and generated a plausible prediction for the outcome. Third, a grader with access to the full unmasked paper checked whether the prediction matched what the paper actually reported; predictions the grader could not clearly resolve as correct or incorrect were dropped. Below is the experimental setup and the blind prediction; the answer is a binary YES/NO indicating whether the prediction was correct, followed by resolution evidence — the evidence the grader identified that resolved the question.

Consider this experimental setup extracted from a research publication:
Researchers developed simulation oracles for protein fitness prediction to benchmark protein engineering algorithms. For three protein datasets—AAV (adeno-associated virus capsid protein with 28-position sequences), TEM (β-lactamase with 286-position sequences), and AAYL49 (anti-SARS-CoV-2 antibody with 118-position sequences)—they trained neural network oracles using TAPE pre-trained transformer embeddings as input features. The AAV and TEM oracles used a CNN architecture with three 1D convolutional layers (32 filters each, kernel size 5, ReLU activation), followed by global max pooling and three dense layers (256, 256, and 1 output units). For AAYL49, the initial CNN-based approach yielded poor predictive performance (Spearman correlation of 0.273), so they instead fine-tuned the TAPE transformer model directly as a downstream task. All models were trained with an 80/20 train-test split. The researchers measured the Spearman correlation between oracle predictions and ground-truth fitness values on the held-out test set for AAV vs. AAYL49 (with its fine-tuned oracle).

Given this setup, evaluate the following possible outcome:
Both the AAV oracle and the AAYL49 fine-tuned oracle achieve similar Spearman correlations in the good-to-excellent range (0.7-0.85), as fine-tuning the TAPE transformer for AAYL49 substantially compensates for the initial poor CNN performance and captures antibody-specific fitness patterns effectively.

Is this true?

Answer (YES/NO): NO